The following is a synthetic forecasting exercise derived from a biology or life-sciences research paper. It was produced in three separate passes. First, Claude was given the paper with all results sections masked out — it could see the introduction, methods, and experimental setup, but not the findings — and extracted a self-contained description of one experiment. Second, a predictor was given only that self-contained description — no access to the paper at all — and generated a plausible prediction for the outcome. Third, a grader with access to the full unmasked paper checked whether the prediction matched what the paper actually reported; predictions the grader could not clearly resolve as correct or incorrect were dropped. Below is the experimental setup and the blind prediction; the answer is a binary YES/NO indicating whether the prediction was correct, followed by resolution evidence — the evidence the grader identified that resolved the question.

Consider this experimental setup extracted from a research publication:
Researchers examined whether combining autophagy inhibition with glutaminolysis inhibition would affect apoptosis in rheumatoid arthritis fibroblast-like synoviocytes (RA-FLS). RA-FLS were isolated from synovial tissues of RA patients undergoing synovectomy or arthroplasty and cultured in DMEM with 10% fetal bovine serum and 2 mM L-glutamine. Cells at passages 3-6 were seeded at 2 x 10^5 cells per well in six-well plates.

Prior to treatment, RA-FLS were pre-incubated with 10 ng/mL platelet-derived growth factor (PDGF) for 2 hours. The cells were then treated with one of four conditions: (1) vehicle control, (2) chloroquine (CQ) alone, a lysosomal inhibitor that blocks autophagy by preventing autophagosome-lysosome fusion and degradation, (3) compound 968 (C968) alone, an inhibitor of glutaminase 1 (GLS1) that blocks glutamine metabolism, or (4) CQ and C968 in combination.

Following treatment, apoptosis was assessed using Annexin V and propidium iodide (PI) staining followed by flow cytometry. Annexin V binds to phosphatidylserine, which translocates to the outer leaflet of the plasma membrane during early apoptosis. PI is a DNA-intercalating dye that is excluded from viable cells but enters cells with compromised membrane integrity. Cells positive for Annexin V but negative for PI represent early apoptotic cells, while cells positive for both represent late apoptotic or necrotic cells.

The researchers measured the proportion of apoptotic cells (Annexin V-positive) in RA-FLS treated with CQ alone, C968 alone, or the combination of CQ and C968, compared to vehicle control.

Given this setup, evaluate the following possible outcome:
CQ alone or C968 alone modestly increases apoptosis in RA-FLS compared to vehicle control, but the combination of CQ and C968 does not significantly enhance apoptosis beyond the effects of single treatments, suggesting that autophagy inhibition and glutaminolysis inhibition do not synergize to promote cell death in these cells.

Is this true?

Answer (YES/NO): NO